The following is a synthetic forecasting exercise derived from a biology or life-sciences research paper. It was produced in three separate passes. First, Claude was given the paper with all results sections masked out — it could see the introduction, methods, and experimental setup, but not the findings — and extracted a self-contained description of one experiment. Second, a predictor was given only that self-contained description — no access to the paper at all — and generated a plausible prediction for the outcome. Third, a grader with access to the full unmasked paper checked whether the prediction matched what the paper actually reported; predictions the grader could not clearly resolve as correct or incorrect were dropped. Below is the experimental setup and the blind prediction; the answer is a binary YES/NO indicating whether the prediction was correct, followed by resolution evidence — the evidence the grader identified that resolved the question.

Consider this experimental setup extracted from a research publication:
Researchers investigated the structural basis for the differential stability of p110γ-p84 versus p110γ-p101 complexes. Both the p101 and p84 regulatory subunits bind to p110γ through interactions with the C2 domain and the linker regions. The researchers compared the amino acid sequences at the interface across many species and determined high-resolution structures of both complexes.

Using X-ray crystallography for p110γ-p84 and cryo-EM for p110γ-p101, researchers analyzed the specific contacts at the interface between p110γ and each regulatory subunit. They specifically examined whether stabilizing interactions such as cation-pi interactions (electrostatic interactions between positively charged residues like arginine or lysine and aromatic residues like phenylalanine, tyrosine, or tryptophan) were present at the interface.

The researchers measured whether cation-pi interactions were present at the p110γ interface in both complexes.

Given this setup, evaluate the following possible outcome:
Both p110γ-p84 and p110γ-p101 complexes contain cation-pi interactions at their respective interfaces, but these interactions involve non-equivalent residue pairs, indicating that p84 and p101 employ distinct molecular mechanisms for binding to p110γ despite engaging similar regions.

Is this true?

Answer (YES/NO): NO